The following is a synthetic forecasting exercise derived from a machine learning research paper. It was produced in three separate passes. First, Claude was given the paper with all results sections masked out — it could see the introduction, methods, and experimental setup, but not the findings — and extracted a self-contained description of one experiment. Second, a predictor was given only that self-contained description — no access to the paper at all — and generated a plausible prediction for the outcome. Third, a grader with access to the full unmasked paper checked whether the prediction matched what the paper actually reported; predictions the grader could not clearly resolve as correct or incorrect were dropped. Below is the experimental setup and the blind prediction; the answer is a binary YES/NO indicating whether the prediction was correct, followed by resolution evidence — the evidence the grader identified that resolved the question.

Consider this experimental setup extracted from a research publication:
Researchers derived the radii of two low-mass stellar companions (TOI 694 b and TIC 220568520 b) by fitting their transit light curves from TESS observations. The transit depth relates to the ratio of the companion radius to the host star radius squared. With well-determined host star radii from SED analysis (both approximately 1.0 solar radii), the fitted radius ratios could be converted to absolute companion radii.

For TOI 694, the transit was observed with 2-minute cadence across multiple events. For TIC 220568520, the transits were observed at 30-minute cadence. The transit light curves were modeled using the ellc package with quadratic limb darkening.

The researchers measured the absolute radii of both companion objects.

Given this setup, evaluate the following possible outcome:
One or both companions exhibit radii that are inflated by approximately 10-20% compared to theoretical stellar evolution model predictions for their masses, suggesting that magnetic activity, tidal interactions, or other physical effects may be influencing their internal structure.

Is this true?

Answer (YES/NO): NO